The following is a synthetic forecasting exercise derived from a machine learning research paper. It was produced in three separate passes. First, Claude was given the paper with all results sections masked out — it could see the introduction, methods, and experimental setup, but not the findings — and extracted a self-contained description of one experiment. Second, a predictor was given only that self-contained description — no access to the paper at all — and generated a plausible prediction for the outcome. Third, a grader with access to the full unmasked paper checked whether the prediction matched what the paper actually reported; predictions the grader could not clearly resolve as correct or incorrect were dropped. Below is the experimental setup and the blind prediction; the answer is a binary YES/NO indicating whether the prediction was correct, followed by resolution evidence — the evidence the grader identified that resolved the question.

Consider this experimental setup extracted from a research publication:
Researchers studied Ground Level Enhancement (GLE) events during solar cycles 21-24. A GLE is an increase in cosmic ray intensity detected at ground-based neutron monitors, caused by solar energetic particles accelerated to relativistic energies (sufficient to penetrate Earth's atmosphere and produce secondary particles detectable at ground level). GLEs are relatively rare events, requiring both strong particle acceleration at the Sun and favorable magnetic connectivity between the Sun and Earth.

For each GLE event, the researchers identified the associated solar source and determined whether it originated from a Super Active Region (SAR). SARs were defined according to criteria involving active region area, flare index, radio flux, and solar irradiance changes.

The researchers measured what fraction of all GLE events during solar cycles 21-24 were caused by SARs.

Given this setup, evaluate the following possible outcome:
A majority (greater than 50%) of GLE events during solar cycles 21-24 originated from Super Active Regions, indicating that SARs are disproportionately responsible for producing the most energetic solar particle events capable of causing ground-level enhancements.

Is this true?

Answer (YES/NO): YES